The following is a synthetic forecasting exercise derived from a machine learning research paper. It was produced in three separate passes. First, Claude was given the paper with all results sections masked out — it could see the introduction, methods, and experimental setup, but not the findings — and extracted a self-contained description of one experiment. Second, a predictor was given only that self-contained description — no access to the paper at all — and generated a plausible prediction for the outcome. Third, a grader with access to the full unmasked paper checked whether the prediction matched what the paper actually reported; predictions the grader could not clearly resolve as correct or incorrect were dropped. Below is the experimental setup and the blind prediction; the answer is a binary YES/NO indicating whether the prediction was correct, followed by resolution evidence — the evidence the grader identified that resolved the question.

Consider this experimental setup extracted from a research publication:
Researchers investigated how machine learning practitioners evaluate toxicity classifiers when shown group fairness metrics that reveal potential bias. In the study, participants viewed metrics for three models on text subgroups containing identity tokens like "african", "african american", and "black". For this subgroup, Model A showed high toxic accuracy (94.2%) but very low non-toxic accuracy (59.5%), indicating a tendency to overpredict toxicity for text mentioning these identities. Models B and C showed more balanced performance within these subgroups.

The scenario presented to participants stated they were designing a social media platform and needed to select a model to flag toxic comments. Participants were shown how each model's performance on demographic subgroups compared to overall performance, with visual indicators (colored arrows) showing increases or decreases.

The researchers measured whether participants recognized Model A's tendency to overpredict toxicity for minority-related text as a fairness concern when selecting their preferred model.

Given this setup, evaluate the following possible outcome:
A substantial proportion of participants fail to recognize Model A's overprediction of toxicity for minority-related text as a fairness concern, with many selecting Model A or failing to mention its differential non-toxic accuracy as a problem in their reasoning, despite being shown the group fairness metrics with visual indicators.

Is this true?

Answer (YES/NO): YES